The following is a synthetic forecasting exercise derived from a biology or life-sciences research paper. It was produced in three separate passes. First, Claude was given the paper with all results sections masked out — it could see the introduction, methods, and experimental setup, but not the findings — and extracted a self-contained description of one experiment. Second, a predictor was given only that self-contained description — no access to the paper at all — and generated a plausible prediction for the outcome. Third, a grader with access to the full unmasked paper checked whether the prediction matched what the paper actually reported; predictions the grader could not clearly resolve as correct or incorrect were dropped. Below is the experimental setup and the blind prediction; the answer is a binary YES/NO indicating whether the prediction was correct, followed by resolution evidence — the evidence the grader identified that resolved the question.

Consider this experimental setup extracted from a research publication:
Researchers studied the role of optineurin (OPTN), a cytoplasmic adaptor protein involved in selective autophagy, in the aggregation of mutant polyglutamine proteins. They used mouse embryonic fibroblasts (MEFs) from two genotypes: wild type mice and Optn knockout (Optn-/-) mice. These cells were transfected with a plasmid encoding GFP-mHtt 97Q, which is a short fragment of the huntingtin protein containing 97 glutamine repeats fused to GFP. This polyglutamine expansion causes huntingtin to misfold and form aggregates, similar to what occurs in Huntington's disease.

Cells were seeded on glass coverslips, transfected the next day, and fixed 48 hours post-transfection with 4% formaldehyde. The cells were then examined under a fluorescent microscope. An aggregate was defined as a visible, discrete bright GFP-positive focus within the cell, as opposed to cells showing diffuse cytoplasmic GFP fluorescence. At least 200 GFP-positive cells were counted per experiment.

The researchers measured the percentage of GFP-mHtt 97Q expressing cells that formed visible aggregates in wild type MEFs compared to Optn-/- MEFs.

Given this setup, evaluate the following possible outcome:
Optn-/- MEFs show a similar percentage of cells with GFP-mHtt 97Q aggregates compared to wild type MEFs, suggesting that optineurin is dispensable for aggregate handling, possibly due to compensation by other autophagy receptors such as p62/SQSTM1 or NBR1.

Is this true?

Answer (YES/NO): NO